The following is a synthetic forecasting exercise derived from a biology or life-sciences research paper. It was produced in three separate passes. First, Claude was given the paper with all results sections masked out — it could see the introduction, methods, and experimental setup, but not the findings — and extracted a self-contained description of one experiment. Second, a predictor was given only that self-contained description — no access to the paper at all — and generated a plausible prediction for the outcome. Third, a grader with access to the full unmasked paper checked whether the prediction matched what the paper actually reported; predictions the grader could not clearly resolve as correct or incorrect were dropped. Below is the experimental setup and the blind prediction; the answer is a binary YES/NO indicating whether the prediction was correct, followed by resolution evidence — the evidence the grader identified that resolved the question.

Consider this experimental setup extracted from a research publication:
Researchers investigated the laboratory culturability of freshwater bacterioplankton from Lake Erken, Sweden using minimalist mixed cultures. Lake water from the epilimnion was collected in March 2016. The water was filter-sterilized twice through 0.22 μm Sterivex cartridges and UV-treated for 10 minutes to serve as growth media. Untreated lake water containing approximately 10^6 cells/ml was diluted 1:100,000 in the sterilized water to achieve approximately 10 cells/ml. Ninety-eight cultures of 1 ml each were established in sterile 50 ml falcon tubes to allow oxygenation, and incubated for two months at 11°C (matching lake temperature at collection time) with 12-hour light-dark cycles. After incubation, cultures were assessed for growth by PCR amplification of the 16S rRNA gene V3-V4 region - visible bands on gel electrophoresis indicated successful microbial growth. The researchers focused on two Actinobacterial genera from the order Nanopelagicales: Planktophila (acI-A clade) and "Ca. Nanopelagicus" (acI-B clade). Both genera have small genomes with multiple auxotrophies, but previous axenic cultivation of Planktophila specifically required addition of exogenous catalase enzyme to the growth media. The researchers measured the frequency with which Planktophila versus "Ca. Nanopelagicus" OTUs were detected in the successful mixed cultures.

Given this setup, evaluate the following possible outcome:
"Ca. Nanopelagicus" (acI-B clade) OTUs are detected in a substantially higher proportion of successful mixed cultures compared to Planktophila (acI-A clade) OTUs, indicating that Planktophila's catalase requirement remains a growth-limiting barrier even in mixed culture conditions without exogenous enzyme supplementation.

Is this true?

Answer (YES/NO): YES